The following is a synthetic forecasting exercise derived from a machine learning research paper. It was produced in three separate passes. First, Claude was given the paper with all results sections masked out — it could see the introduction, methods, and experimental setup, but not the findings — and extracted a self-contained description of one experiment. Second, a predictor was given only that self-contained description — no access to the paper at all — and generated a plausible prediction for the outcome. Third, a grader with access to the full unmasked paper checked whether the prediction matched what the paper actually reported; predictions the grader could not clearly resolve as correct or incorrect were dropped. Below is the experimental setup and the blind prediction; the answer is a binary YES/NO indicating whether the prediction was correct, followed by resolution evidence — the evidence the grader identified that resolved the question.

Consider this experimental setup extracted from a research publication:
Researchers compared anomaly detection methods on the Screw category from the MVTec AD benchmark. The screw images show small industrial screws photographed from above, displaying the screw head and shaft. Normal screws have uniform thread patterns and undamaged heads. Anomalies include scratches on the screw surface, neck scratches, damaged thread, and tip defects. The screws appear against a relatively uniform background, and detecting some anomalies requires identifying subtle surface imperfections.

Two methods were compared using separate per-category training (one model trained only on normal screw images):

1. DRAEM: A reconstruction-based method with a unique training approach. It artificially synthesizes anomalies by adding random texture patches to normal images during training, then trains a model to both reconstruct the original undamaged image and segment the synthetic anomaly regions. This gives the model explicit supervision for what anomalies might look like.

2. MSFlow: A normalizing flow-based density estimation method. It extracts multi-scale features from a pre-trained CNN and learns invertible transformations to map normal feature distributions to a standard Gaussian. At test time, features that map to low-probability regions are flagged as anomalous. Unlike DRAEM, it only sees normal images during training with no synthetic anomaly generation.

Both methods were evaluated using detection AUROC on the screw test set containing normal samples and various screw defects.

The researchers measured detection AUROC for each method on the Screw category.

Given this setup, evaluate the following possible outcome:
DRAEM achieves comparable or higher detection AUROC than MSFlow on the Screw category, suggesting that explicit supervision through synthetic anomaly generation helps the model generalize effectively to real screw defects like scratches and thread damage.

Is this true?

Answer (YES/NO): YES